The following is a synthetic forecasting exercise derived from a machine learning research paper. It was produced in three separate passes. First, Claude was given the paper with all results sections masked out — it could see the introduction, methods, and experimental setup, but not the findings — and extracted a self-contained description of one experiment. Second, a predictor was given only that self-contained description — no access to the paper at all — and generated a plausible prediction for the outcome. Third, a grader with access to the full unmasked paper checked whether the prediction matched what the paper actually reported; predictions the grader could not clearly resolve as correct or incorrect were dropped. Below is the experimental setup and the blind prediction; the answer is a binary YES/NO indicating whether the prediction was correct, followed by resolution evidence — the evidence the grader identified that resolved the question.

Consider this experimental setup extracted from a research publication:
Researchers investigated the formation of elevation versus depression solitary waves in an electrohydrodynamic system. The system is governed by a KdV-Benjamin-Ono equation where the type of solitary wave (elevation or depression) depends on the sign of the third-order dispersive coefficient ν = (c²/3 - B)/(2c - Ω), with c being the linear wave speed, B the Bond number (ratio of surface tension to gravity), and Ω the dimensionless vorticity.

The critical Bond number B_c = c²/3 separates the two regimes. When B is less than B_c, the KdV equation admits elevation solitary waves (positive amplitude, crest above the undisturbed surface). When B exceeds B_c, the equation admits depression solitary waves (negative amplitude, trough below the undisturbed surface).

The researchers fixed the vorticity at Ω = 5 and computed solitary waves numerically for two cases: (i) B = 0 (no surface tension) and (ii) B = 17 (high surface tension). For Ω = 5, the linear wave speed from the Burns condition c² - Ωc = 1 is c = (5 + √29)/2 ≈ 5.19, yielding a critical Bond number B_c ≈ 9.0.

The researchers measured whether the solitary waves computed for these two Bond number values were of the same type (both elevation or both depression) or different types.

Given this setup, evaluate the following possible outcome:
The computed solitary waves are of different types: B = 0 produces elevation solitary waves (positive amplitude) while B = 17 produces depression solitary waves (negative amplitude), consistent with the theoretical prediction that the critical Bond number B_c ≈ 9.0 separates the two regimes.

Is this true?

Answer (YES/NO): YES